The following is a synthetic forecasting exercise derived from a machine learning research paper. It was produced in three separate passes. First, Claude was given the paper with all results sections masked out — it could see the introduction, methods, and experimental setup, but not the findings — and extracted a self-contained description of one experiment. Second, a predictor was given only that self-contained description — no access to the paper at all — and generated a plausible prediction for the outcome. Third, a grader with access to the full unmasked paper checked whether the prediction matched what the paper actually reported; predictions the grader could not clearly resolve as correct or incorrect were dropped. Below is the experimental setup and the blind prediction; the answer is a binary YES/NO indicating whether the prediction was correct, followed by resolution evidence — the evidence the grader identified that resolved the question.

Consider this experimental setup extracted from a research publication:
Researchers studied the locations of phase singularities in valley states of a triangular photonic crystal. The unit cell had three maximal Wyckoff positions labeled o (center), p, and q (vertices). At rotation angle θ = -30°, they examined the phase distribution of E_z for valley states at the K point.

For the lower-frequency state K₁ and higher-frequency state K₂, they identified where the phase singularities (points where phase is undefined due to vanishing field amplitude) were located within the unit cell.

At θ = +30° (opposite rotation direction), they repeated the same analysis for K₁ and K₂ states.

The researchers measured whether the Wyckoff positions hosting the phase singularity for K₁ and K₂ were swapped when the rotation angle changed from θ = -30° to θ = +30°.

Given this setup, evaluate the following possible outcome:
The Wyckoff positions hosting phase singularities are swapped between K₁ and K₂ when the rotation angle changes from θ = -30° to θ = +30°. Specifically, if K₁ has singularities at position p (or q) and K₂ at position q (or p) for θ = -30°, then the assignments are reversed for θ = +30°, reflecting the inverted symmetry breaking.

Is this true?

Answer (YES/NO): YES